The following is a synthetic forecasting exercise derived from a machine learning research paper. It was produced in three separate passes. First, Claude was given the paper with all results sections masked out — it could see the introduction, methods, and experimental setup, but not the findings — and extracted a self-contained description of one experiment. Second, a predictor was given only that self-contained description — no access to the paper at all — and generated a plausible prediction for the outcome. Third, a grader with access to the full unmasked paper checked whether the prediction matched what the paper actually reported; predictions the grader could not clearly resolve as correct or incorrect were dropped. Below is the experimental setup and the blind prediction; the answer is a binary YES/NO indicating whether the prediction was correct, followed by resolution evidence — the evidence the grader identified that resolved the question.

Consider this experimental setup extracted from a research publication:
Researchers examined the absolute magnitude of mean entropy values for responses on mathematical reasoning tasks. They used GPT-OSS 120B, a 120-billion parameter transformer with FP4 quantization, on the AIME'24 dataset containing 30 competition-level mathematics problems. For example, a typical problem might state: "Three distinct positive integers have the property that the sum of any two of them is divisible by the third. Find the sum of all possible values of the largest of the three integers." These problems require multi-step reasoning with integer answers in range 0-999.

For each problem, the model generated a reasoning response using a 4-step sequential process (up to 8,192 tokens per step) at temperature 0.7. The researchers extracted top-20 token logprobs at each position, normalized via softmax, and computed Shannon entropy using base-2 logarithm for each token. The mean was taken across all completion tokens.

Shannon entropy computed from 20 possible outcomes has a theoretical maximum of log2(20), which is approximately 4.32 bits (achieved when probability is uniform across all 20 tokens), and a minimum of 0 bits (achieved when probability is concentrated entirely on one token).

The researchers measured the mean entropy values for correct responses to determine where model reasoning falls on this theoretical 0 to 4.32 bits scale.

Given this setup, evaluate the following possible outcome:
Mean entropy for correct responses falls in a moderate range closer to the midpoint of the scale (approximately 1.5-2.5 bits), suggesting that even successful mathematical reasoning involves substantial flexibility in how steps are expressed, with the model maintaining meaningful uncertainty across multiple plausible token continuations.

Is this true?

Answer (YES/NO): NO